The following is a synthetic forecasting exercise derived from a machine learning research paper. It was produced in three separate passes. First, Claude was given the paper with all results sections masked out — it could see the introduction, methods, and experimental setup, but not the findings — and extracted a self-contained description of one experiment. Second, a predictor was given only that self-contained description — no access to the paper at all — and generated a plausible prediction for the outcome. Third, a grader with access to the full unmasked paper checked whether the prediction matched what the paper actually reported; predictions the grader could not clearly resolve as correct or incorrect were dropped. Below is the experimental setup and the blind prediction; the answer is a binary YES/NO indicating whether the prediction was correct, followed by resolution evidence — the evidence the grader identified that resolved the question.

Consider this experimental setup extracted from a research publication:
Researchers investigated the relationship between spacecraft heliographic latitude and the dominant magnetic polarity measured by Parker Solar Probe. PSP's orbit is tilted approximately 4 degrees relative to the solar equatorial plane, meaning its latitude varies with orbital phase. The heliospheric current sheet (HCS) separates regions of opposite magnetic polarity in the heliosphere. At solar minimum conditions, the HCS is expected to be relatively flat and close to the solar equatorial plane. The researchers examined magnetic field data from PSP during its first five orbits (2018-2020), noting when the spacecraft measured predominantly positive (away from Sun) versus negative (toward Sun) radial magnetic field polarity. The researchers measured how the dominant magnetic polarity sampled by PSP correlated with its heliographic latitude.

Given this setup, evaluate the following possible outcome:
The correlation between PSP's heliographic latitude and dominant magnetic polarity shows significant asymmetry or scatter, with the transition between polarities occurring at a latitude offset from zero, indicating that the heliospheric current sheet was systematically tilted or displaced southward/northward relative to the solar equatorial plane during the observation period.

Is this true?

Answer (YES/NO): NO